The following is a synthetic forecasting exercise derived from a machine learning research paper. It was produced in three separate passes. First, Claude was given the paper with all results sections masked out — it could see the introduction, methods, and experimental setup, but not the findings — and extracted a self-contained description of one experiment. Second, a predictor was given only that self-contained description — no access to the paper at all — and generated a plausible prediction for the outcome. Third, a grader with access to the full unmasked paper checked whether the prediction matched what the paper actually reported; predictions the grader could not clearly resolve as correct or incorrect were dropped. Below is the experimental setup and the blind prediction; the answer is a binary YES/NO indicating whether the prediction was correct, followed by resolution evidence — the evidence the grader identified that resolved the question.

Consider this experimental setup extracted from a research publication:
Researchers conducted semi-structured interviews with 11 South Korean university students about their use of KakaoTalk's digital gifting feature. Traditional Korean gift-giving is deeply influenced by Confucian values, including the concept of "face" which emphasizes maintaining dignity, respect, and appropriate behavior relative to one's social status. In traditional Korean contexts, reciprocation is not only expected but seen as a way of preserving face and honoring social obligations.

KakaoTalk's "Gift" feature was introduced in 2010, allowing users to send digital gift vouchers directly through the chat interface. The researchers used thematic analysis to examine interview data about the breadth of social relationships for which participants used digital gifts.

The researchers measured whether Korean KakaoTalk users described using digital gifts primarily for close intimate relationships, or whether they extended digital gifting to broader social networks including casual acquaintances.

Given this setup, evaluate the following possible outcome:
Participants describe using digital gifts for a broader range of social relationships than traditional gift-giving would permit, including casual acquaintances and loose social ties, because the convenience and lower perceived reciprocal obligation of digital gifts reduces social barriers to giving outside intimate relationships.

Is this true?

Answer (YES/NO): NO